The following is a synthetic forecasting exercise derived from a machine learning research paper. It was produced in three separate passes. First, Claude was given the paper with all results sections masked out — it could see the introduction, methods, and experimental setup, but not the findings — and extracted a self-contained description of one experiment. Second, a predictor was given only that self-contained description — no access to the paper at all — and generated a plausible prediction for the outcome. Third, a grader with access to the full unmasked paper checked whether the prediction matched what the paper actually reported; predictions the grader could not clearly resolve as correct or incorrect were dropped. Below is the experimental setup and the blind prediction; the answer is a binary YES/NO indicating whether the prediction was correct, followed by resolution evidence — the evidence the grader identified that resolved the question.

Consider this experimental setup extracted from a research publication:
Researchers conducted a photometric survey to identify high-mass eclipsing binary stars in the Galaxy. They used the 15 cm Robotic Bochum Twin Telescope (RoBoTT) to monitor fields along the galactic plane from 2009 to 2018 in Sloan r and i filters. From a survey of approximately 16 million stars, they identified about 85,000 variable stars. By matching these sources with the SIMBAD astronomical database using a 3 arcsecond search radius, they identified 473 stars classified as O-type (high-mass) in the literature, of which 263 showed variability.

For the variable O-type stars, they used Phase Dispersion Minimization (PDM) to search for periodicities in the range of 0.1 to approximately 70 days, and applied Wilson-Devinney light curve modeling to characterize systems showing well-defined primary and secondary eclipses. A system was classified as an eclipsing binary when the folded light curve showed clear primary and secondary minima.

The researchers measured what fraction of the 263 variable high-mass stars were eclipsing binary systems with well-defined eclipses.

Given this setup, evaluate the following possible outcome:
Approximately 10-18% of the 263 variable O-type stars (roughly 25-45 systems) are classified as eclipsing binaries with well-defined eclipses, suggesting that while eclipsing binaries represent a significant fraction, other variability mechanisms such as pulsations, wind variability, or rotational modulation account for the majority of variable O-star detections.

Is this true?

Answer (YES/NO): YES